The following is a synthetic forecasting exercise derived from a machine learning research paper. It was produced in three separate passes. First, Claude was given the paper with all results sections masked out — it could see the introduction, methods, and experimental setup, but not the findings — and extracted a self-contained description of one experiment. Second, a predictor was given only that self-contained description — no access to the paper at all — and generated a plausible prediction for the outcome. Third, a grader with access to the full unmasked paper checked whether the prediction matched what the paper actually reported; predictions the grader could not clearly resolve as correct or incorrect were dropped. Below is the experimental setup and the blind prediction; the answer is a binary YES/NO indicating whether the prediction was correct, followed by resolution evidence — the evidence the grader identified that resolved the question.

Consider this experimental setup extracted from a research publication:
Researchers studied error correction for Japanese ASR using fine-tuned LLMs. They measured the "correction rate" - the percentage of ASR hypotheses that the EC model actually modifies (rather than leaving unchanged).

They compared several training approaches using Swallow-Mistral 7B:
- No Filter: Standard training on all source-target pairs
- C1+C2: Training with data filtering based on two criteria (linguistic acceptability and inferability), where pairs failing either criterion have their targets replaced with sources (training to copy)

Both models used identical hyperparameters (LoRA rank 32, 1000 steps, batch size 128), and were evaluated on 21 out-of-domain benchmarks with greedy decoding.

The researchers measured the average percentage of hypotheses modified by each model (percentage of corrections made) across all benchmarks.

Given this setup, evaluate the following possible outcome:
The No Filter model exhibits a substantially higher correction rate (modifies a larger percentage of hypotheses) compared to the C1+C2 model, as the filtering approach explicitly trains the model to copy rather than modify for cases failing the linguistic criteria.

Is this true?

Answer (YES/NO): YES